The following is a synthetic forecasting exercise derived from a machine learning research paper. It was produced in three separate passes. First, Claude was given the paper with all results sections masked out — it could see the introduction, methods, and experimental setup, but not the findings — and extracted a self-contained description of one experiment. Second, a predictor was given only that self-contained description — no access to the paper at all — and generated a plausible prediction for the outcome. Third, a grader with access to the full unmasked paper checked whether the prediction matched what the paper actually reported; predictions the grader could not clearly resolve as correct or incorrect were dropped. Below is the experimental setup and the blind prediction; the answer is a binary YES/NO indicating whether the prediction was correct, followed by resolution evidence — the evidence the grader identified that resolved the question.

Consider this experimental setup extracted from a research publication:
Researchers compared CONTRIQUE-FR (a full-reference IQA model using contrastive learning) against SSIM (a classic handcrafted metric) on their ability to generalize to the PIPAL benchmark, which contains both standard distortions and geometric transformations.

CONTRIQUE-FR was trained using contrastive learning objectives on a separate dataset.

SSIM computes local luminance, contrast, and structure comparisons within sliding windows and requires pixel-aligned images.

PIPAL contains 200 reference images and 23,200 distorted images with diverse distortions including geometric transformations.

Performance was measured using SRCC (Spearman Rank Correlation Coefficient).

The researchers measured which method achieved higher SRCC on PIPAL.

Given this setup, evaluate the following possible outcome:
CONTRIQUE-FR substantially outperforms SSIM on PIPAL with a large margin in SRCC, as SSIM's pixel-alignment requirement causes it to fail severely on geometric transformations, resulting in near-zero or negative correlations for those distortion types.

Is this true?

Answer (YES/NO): NO